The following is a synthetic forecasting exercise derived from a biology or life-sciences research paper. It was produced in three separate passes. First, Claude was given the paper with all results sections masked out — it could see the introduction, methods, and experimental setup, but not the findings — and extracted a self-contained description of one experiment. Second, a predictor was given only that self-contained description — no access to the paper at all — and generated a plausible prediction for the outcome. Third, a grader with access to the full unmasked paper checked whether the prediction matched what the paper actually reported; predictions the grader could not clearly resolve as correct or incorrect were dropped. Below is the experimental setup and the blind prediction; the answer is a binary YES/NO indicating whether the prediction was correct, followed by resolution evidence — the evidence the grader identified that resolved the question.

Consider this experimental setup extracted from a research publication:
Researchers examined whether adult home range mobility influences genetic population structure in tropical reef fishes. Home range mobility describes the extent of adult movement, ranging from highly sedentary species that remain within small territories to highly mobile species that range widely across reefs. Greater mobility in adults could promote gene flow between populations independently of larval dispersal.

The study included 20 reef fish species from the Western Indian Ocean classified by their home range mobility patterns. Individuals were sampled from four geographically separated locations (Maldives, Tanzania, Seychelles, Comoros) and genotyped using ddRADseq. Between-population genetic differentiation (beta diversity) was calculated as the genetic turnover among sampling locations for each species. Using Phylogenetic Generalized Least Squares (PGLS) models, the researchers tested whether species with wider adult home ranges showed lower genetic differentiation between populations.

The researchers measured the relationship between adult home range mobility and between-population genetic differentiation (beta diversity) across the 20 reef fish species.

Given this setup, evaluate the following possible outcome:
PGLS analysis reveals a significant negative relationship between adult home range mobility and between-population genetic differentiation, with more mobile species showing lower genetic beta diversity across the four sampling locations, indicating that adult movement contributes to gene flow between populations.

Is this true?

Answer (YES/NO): NO